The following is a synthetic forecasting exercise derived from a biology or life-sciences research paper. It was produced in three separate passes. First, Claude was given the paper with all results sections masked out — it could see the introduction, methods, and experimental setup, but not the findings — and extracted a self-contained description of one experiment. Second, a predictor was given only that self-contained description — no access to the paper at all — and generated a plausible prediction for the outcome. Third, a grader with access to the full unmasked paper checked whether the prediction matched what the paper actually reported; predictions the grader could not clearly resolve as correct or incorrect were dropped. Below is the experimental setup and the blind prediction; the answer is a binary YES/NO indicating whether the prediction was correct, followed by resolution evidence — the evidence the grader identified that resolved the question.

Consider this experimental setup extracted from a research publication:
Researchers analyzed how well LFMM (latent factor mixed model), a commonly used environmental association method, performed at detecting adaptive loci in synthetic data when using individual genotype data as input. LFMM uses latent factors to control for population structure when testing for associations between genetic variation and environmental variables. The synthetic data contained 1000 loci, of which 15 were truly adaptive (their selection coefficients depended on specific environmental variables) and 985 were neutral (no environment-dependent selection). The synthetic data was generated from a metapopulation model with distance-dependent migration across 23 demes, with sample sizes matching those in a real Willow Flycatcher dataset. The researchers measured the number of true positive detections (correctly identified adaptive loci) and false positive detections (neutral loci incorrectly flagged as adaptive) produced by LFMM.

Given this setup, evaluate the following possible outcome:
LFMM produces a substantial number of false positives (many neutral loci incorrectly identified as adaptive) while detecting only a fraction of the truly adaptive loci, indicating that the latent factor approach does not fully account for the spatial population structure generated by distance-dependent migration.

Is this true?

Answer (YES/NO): NO